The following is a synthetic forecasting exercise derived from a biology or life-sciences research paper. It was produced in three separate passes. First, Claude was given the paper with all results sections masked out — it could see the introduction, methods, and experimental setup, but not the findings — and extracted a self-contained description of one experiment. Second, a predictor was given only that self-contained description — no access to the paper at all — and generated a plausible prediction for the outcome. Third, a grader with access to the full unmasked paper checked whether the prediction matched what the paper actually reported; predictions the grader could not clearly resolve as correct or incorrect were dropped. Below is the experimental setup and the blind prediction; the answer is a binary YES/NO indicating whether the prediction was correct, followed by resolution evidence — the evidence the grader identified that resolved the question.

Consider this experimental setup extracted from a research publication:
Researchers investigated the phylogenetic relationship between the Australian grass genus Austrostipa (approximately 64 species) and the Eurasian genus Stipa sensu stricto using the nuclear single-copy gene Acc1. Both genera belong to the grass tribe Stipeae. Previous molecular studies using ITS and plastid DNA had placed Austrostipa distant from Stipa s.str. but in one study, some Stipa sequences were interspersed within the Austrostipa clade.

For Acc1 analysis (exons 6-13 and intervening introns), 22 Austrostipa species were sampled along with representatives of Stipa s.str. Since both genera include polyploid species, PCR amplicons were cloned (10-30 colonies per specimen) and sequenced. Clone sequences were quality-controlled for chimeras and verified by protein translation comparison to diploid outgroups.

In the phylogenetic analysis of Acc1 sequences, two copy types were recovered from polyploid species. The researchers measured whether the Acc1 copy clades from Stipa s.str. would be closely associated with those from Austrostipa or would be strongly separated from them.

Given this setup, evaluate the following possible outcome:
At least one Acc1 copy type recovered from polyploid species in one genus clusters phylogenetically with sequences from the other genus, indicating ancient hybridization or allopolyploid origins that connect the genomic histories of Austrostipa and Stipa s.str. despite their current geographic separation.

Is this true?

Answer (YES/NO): NO